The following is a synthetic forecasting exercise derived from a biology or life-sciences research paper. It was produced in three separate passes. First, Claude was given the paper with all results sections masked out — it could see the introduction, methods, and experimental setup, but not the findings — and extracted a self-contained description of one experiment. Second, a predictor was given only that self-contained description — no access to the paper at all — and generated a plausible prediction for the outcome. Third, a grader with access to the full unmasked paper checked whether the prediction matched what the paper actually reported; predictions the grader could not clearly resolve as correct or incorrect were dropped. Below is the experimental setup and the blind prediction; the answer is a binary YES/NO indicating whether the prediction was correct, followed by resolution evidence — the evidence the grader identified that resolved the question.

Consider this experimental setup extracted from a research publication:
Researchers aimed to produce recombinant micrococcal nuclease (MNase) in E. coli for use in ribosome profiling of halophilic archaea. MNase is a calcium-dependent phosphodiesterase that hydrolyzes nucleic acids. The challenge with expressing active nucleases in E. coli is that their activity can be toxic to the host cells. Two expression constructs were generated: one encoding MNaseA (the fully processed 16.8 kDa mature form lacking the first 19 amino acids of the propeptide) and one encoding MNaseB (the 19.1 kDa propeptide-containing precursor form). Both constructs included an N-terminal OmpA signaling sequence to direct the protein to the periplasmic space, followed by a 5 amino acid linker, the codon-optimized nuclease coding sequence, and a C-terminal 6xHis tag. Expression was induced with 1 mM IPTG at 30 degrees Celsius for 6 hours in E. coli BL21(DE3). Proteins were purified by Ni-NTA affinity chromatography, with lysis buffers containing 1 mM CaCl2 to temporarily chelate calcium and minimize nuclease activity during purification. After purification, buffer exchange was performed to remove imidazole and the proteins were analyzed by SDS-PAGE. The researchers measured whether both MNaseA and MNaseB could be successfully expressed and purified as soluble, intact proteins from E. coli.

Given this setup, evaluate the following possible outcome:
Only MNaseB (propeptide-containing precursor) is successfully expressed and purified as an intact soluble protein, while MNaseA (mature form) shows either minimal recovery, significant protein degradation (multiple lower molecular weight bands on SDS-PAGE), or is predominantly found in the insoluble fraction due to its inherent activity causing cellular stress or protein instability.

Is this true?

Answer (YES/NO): NO